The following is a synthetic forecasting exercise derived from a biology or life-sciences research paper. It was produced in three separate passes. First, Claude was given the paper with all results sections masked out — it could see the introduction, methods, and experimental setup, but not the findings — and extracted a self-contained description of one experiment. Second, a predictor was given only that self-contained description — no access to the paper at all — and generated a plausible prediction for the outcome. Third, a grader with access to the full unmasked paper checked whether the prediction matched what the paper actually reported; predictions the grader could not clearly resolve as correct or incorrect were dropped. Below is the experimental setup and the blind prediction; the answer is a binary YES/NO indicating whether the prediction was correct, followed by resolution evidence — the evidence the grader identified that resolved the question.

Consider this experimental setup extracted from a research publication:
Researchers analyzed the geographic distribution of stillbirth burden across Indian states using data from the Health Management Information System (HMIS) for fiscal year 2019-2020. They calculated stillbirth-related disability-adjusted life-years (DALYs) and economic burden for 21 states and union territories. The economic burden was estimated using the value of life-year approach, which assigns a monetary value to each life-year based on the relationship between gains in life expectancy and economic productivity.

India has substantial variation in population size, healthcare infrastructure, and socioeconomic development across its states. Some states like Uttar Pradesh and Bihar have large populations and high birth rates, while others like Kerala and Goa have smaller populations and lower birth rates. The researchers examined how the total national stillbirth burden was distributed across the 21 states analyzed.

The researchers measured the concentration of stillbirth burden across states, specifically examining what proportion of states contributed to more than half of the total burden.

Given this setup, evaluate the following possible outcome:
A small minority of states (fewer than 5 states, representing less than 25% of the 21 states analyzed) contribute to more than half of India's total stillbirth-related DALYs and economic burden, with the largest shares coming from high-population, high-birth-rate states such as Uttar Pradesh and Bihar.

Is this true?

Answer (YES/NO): NO